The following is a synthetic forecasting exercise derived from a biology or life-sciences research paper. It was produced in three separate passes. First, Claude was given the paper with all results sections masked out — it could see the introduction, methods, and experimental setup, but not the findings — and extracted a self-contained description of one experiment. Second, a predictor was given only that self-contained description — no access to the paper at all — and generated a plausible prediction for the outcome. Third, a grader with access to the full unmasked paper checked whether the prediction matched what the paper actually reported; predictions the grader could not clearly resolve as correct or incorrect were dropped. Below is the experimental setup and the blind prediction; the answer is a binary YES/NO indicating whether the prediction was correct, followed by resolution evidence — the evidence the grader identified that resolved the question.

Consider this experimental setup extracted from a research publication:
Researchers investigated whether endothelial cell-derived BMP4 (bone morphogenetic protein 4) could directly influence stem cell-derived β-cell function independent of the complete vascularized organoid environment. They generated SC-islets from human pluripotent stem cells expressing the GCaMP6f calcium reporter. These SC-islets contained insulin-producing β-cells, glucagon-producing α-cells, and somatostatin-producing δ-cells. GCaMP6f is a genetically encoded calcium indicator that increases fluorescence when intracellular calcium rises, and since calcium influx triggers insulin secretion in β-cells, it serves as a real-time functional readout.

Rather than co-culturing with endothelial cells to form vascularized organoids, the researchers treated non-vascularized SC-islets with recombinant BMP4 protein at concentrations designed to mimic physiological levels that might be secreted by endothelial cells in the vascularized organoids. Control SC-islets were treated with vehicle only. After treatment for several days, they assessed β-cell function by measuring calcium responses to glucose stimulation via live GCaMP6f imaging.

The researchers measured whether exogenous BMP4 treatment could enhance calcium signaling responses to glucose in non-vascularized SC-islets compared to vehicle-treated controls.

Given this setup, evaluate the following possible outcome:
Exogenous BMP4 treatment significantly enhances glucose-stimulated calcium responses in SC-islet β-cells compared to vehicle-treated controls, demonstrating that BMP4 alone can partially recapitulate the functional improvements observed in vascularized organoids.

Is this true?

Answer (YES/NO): YES